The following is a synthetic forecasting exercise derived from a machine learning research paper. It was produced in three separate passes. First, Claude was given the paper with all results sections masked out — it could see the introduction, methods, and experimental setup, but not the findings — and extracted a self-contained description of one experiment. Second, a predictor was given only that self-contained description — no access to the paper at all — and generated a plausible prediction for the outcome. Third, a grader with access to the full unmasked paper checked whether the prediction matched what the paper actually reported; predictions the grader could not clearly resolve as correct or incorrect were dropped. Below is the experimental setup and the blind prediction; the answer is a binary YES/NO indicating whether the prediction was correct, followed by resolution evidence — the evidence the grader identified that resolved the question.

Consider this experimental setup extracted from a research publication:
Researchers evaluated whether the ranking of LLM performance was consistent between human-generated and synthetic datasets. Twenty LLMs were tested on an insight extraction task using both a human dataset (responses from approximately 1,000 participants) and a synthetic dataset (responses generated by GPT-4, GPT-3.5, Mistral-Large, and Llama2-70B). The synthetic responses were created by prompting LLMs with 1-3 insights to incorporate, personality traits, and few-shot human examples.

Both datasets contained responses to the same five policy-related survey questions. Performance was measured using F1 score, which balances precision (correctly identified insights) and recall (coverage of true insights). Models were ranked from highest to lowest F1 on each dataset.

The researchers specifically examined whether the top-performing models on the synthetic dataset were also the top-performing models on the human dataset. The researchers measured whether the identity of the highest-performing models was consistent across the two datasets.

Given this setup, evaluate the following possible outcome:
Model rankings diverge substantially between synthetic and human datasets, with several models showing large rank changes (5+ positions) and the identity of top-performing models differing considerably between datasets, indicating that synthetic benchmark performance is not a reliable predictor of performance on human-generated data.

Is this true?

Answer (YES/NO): NO